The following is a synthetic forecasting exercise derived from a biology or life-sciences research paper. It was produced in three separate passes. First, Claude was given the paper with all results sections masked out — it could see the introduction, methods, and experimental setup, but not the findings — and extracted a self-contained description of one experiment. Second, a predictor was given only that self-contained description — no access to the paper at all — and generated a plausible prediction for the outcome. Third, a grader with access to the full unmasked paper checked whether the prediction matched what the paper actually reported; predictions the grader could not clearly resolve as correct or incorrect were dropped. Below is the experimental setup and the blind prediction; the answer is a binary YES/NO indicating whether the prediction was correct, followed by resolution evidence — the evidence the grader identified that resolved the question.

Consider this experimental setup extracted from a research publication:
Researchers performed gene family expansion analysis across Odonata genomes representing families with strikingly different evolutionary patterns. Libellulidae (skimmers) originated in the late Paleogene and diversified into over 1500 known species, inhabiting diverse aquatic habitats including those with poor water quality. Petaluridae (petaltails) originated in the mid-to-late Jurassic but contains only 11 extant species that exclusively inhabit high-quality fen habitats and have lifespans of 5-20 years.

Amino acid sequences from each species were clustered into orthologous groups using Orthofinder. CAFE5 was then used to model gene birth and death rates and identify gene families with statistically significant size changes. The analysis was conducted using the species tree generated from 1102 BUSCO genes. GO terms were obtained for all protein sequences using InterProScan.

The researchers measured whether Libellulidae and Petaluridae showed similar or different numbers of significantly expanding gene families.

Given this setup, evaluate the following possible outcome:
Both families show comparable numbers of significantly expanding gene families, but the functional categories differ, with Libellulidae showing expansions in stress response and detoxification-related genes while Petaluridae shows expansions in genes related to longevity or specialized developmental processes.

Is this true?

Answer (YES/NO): NO